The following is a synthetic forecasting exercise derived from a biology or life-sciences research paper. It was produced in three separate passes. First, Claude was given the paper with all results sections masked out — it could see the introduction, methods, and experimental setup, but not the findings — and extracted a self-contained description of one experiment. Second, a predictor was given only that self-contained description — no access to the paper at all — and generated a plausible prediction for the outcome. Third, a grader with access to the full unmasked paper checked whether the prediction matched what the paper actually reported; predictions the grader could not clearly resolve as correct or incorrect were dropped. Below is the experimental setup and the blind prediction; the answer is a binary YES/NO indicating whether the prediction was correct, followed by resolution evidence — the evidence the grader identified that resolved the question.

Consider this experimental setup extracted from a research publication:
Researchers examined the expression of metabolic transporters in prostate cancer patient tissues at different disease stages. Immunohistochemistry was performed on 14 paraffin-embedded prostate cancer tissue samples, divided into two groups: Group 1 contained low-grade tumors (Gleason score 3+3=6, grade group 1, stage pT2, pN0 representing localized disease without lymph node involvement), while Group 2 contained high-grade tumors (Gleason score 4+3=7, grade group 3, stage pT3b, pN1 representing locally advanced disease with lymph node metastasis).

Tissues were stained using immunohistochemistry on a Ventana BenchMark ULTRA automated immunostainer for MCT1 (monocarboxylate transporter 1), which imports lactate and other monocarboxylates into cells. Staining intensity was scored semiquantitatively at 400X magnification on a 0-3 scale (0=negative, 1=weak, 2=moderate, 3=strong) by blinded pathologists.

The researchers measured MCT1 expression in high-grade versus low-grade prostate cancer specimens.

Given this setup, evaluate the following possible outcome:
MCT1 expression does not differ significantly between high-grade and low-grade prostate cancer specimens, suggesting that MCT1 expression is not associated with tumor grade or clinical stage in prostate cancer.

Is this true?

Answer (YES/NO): NO